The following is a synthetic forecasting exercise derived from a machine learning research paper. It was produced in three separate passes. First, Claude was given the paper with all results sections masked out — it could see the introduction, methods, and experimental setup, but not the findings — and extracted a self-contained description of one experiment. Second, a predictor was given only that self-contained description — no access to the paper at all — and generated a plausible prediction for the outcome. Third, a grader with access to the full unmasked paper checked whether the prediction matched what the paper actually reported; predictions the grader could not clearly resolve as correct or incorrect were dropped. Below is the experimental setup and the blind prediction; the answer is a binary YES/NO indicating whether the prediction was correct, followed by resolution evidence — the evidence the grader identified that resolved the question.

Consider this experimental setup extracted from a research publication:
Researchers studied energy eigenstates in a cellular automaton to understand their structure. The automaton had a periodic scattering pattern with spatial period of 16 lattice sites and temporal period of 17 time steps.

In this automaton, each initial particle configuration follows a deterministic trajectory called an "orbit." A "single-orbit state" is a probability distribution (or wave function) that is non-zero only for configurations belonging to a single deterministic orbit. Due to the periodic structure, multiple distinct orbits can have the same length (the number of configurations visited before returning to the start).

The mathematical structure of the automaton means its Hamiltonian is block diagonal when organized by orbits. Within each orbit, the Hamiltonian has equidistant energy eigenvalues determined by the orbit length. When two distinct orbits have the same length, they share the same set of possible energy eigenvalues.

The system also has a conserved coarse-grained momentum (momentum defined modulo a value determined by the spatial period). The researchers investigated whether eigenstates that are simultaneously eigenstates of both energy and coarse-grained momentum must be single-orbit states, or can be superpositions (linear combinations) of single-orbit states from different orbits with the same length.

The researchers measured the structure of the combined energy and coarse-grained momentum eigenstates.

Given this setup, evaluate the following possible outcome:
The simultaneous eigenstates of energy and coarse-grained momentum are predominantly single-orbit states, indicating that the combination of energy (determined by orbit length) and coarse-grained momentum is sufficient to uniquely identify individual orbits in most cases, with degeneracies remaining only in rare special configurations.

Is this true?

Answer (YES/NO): NO